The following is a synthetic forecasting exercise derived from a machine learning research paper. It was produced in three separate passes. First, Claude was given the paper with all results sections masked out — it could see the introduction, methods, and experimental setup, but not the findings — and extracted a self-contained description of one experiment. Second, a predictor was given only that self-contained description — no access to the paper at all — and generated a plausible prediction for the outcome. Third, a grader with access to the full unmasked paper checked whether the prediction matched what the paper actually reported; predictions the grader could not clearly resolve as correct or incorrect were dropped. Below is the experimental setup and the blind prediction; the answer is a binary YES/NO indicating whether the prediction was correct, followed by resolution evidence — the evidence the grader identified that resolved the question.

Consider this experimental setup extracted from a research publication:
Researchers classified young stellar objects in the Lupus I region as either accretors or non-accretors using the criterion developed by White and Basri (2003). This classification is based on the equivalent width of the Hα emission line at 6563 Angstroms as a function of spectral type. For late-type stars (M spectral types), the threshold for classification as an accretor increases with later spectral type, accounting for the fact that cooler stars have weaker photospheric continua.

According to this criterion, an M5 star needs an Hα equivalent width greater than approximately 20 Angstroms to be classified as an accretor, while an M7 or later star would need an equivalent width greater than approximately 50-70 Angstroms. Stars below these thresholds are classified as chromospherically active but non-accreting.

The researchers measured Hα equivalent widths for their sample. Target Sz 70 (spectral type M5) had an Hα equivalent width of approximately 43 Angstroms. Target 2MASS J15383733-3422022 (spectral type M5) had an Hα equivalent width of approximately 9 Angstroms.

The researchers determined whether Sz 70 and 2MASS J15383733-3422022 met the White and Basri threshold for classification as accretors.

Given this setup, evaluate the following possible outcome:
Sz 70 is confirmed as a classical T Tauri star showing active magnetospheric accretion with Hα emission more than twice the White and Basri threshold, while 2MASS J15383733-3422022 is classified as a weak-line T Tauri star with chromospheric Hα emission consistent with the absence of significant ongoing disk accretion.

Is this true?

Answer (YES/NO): NO